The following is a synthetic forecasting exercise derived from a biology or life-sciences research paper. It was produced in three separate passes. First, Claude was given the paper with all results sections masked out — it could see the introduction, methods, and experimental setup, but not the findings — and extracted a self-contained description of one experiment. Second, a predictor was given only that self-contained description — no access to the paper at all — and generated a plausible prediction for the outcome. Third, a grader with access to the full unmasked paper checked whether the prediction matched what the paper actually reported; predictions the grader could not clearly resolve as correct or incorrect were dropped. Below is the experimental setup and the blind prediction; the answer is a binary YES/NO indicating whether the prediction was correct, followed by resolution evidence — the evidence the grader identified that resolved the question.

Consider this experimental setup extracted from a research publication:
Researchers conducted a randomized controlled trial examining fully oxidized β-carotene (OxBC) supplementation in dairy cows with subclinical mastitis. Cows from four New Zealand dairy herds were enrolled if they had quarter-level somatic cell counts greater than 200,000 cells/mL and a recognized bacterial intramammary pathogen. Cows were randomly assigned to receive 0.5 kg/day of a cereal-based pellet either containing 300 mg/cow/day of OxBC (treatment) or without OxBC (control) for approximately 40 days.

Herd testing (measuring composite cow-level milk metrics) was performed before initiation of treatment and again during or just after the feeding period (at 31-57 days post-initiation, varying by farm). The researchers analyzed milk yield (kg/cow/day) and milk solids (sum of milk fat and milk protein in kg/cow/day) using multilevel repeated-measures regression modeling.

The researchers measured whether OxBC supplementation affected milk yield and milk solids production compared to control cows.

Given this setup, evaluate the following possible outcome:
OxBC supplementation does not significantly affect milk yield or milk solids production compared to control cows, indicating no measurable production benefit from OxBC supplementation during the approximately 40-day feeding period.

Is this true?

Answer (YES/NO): YES